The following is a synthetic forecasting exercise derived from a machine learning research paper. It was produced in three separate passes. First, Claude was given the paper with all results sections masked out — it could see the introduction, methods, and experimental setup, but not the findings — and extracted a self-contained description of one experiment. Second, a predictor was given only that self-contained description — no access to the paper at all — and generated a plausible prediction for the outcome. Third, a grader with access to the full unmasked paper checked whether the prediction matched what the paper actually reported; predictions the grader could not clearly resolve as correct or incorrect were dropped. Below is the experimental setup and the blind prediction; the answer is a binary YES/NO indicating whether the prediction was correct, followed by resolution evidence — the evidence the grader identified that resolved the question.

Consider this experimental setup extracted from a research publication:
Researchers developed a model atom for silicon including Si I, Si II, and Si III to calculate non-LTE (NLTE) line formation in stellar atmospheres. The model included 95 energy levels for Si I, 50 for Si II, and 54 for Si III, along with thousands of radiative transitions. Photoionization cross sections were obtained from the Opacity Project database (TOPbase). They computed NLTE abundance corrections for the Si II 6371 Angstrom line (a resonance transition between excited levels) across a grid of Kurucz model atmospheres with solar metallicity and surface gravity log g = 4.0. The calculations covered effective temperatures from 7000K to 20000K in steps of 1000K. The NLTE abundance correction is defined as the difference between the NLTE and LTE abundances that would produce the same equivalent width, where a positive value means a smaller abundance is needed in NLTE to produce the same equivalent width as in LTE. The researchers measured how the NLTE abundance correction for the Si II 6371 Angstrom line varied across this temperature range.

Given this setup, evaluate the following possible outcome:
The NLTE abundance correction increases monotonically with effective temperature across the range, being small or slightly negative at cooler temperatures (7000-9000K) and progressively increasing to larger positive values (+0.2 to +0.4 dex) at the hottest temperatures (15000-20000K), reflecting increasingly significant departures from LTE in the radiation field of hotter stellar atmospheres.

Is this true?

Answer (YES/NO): NO